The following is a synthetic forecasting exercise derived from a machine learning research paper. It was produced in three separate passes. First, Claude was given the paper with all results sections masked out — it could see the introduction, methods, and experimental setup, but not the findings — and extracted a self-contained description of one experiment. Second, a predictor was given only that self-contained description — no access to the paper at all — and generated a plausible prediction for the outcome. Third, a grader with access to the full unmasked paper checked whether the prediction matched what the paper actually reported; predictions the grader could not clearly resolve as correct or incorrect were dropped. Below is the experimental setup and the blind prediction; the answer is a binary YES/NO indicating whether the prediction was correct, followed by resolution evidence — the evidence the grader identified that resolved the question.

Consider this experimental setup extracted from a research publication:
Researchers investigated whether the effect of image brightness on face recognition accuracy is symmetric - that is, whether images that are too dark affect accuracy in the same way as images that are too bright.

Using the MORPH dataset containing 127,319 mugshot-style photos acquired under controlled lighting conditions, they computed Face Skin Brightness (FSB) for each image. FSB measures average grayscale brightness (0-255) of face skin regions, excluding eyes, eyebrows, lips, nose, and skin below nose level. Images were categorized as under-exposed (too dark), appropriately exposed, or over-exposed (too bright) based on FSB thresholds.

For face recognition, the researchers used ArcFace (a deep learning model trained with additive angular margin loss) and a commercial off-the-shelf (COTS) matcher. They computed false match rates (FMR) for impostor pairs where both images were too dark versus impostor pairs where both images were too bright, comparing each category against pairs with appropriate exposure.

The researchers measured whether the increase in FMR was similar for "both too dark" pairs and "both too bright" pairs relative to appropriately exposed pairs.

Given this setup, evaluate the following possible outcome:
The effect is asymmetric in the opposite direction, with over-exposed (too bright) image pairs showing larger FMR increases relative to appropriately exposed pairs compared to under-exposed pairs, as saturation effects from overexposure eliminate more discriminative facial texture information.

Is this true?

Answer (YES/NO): NO